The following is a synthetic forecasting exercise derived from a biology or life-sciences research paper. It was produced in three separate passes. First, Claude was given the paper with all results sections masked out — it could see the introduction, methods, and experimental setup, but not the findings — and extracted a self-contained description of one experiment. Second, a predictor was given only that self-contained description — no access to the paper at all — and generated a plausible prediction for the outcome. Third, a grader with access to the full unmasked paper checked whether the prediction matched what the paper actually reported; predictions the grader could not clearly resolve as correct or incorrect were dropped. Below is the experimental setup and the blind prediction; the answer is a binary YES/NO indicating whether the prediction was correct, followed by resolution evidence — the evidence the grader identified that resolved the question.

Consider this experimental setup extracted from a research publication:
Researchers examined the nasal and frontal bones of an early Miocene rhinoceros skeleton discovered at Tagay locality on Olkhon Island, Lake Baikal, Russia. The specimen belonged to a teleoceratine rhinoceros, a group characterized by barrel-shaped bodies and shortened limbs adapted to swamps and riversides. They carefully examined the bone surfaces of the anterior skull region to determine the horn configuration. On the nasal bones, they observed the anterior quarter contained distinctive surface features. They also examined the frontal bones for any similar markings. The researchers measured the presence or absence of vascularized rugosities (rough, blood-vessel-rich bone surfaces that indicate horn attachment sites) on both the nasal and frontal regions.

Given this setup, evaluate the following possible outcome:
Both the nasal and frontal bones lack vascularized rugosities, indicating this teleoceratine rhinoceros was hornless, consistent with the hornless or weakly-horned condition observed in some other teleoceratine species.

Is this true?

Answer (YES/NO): NO